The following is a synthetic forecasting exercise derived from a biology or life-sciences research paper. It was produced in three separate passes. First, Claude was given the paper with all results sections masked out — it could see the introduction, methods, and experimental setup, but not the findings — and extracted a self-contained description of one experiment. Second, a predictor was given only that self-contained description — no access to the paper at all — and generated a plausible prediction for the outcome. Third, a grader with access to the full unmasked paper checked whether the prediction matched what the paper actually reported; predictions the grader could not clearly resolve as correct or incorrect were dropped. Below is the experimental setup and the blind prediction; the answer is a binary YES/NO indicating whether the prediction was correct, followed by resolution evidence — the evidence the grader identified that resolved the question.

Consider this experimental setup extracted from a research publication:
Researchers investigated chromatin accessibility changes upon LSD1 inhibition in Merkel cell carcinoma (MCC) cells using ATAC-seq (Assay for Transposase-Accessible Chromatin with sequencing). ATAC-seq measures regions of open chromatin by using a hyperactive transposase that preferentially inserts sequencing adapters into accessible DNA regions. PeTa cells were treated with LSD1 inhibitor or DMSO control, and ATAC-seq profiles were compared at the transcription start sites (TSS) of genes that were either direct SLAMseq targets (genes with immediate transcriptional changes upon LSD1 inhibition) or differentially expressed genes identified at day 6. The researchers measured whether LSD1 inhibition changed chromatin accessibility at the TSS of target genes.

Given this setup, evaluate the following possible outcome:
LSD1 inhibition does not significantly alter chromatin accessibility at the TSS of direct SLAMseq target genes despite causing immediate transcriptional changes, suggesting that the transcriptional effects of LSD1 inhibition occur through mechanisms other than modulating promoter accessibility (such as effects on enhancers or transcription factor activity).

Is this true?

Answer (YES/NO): YES